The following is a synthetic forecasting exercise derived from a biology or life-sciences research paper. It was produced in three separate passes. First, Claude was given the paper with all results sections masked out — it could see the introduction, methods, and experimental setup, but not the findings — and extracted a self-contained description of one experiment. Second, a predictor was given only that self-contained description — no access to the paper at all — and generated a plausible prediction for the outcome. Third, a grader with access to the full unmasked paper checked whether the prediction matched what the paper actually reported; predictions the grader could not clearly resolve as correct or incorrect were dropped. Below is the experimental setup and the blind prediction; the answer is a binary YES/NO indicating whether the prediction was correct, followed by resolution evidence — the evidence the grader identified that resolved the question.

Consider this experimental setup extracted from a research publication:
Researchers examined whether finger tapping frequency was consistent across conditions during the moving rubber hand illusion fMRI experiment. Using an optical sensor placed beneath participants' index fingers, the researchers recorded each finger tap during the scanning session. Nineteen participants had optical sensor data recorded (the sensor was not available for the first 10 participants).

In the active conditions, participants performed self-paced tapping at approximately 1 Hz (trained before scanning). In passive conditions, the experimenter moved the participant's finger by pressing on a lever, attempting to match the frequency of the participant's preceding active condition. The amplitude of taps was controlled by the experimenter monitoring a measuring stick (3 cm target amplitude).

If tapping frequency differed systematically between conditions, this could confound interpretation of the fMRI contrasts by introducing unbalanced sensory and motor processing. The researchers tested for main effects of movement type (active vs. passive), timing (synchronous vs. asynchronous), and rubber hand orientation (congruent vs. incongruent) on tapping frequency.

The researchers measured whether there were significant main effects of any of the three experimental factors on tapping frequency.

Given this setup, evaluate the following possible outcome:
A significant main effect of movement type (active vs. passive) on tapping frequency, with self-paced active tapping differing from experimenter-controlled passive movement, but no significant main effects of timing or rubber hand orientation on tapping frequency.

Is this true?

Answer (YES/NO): NO